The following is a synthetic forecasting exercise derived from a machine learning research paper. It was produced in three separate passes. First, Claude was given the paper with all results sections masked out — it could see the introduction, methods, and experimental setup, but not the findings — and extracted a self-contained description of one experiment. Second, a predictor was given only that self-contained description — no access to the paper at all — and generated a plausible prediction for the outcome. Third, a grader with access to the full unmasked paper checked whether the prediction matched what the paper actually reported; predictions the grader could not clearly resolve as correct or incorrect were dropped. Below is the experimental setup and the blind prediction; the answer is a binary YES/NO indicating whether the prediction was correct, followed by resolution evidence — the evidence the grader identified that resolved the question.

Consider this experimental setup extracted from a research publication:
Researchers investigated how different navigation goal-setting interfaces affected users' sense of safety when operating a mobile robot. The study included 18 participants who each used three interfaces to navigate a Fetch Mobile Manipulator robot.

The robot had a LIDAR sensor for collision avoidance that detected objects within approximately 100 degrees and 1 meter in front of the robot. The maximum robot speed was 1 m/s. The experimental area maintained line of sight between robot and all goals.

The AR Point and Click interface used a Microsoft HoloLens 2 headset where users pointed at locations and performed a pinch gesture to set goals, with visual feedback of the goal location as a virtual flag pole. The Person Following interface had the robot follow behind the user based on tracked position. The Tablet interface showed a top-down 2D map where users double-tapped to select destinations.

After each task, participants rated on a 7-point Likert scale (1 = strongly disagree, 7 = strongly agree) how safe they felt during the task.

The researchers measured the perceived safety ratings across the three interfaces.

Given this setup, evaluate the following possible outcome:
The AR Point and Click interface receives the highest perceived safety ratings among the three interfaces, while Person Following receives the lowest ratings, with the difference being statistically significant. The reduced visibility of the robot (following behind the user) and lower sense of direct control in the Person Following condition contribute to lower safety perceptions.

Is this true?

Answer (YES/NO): NO